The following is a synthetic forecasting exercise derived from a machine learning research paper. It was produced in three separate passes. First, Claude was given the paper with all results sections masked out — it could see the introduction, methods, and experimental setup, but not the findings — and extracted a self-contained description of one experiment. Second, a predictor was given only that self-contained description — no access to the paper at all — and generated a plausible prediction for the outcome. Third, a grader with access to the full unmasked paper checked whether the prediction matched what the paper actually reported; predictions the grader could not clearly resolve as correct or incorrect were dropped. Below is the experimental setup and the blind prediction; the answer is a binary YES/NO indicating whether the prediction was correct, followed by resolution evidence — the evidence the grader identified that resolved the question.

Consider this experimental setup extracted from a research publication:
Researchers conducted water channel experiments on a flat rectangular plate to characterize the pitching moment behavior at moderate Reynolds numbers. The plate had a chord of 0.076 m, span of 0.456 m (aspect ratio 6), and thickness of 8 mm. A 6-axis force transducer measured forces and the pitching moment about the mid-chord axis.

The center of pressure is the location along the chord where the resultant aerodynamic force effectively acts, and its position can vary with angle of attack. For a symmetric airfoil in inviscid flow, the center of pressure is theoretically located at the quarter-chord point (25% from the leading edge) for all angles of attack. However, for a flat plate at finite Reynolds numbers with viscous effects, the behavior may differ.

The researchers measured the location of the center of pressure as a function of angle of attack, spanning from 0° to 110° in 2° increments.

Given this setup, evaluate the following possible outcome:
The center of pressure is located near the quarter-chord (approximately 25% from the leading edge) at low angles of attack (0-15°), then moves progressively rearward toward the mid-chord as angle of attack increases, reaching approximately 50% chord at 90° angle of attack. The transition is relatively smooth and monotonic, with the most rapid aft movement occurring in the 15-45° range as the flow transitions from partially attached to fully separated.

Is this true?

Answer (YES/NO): NO